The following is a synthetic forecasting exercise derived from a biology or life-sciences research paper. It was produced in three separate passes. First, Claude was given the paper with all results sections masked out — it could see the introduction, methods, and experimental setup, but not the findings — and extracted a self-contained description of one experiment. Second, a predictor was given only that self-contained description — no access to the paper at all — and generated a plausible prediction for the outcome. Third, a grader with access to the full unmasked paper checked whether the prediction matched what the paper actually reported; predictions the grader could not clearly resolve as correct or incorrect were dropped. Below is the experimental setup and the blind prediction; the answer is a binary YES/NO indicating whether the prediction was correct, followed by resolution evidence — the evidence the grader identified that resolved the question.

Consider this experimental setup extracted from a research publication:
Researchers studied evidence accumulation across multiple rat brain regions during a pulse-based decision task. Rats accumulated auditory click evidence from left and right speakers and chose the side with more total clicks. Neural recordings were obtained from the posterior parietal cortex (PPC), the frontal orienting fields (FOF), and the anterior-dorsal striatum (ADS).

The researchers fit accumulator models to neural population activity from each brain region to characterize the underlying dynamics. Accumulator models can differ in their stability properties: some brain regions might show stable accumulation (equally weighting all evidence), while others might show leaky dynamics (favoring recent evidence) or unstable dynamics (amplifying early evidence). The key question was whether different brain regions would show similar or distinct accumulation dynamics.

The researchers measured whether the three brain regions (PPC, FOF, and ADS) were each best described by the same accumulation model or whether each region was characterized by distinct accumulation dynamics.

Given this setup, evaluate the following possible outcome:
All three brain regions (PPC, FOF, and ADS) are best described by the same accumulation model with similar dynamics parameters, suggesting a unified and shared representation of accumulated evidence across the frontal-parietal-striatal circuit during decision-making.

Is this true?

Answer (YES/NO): NO